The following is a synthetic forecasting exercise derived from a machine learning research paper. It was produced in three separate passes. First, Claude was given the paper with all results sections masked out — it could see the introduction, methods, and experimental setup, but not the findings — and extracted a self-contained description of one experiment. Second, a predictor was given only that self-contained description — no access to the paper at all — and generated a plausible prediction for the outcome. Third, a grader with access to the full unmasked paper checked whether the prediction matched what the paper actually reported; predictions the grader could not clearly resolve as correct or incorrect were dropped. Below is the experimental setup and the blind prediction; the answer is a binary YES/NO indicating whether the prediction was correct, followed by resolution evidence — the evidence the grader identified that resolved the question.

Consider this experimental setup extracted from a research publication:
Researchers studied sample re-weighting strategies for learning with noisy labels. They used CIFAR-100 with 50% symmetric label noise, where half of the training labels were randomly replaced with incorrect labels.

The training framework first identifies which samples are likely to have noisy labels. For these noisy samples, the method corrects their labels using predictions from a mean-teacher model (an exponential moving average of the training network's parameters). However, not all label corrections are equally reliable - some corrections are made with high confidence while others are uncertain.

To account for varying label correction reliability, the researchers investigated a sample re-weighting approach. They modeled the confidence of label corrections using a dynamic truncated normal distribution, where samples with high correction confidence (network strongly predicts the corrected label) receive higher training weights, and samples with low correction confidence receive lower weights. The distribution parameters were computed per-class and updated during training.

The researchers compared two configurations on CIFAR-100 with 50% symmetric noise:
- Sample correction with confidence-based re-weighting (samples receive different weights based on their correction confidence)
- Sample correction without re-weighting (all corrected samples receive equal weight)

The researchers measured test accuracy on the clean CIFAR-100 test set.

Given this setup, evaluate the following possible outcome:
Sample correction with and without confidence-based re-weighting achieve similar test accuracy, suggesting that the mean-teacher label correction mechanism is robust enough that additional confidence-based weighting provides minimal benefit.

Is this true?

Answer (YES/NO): NO